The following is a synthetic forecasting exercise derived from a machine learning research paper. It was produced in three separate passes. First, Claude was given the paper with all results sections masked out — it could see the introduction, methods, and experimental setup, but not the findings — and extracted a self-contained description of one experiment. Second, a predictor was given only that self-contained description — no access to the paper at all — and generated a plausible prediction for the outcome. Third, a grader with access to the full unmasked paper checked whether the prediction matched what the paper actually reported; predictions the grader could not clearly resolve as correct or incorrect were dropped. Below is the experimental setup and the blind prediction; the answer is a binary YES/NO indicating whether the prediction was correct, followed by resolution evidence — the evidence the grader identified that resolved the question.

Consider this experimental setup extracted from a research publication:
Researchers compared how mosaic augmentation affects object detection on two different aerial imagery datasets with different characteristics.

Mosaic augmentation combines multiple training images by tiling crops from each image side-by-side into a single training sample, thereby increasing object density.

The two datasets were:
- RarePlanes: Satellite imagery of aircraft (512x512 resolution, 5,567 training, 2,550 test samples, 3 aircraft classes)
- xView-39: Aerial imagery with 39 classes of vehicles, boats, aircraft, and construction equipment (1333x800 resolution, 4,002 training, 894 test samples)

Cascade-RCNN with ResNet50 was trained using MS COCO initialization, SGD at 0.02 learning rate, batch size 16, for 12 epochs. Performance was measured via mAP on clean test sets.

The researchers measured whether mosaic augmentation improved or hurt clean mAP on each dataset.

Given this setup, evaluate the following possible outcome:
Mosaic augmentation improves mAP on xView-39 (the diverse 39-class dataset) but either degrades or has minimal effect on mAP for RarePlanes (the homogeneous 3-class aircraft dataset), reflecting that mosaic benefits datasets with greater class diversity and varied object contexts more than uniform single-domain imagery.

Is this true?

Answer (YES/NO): YES